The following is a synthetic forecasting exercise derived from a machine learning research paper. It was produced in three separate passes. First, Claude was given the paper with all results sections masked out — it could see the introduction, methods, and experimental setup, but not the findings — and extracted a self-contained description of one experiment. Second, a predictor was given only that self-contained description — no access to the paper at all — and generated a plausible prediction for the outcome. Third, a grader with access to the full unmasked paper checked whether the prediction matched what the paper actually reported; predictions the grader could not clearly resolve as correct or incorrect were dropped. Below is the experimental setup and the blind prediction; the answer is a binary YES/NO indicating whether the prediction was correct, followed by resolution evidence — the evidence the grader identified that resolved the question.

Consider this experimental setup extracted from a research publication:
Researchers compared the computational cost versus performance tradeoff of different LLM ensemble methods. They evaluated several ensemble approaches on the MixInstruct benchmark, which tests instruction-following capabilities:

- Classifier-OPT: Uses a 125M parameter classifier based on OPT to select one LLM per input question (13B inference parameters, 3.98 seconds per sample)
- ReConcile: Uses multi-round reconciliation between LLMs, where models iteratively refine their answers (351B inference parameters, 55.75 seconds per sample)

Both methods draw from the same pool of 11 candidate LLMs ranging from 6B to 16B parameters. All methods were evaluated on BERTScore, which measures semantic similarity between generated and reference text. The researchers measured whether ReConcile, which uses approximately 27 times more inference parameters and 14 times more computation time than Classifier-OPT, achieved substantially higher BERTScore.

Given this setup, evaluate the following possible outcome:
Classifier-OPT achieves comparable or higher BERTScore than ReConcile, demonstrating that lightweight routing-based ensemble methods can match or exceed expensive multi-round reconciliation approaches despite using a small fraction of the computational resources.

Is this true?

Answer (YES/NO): YES